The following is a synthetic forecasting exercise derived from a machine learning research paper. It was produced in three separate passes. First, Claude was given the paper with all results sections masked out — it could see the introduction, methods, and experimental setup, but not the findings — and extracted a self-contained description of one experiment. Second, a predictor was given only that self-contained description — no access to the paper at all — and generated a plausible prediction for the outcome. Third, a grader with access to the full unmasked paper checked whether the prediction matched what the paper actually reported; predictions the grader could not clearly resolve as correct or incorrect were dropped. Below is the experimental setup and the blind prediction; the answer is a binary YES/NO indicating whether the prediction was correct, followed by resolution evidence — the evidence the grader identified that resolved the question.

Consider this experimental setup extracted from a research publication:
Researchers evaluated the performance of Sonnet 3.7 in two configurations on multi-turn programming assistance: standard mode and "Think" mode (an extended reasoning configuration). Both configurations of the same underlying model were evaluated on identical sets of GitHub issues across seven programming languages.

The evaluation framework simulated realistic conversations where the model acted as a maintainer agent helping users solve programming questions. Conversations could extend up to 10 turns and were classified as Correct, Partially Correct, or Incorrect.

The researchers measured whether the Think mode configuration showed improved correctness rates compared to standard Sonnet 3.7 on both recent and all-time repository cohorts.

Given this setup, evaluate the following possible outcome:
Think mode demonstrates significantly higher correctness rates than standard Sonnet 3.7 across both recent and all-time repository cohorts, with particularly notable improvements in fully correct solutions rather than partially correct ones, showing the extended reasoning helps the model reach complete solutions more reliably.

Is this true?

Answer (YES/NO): NO